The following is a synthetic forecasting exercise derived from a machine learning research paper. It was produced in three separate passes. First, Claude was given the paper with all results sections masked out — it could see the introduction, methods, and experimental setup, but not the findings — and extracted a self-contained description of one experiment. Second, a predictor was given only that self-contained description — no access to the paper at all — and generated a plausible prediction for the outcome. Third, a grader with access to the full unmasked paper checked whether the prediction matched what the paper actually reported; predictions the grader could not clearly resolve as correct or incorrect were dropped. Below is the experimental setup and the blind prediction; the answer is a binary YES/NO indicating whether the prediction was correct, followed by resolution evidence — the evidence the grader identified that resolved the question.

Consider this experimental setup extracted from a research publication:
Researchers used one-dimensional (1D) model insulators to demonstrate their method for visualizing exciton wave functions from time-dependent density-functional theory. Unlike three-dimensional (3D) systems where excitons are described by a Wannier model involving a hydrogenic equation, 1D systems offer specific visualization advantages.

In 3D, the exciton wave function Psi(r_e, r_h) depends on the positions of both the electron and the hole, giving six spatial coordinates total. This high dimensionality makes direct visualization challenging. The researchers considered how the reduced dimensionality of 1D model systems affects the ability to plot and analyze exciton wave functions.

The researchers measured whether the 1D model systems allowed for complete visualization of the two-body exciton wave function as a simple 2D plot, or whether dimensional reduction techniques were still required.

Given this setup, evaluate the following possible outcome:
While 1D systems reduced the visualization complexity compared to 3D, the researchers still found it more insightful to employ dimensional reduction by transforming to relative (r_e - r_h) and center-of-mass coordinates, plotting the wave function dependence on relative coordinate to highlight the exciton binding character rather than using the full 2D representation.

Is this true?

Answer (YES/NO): NO